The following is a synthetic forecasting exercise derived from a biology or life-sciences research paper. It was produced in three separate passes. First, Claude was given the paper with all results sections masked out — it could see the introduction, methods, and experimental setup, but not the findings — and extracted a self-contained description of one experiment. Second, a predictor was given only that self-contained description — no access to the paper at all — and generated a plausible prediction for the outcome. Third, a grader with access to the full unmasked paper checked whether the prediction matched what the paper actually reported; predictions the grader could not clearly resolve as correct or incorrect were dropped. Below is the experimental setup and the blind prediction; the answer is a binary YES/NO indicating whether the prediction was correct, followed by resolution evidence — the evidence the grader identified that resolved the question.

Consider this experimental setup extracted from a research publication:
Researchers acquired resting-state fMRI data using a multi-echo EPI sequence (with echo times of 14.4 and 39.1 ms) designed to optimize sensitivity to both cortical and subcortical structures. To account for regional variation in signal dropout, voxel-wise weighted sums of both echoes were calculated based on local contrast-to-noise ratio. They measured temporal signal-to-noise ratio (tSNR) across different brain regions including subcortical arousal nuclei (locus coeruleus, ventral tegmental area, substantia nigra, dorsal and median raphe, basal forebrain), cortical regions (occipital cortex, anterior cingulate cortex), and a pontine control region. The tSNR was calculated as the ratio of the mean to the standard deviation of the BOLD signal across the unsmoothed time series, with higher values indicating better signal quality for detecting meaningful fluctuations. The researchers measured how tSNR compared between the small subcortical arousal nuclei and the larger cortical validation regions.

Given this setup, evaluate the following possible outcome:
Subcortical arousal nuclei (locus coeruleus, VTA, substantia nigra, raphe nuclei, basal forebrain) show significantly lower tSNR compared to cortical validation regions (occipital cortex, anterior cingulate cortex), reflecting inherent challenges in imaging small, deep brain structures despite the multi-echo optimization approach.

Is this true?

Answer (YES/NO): YES